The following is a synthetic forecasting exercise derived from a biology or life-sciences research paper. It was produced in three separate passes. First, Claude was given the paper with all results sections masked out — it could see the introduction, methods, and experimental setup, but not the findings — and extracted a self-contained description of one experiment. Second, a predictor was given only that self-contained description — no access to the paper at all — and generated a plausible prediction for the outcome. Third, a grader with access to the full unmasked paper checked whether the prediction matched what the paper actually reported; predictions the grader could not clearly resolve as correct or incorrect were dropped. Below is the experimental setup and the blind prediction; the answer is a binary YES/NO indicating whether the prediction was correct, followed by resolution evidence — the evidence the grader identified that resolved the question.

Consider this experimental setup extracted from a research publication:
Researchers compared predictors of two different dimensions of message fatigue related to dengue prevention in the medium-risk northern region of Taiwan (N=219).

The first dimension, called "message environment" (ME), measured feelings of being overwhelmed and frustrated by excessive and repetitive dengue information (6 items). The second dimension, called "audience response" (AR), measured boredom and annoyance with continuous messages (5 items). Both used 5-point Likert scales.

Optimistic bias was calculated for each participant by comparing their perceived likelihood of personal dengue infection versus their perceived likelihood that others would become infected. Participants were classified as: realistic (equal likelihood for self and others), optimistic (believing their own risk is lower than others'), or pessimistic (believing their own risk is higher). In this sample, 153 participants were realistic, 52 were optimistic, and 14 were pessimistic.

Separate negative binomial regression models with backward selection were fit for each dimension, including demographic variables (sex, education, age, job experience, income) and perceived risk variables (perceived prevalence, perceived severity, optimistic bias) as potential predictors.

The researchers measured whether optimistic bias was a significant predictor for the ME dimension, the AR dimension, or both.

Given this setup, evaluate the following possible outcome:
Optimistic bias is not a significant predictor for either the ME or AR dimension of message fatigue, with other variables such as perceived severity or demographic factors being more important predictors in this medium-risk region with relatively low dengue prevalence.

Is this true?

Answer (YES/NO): NO